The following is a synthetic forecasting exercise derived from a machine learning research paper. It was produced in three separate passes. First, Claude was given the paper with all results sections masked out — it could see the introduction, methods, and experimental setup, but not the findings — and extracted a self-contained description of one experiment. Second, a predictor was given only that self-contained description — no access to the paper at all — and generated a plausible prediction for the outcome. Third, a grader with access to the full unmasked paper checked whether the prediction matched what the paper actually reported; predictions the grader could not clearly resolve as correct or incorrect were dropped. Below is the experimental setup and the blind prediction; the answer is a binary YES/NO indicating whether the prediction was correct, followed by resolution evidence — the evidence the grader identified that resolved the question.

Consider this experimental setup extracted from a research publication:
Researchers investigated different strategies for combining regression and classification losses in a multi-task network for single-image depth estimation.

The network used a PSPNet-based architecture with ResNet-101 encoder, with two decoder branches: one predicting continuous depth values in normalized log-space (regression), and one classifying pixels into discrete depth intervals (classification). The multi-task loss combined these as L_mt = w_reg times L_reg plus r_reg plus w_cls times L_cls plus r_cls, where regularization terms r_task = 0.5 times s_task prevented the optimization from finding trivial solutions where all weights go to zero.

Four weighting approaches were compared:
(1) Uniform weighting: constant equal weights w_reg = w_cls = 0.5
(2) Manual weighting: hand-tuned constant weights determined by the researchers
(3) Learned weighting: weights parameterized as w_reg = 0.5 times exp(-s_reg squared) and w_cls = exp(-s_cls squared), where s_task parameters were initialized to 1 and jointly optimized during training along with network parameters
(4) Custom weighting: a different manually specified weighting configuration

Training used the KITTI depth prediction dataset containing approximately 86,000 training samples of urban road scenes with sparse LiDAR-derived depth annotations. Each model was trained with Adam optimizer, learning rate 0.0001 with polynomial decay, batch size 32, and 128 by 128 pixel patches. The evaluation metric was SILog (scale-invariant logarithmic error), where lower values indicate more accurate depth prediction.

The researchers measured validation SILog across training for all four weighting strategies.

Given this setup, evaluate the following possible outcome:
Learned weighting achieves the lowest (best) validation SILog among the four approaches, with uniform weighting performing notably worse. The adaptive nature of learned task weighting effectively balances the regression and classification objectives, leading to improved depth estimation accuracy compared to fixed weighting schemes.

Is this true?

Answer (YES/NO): YES